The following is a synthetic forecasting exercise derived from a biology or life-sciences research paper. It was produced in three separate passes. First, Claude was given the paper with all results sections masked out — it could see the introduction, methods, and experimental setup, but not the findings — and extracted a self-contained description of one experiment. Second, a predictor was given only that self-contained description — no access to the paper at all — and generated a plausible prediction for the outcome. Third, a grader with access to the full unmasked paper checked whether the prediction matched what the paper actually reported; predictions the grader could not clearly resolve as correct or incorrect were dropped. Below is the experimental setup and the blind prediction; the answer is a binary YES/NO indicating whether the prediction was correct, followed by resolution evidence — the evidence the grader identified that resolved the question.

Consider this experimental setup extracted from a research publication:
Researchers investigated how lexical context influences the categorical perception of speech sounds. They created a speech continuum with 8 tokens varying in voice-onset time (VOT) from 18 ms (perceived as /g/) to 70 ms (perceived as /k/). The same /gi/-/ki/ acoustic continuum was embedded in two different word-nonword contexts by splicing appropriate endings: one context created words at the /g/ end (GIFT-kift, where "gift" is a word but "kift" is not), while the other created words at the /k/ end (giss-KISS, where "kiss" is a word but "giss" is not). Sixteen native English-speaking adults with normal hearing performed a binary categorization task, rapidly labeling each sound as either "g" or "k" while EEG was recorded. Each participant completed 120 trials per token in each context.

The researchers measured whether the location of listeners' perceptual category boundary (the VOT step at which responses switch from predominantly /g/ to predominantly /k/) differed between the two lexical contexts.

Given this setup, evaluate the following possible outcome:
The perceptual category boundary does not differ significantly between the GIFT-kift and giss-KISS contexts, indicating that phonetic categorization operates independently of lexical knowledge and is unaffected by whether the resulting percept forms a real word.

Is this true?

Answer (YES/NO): NO